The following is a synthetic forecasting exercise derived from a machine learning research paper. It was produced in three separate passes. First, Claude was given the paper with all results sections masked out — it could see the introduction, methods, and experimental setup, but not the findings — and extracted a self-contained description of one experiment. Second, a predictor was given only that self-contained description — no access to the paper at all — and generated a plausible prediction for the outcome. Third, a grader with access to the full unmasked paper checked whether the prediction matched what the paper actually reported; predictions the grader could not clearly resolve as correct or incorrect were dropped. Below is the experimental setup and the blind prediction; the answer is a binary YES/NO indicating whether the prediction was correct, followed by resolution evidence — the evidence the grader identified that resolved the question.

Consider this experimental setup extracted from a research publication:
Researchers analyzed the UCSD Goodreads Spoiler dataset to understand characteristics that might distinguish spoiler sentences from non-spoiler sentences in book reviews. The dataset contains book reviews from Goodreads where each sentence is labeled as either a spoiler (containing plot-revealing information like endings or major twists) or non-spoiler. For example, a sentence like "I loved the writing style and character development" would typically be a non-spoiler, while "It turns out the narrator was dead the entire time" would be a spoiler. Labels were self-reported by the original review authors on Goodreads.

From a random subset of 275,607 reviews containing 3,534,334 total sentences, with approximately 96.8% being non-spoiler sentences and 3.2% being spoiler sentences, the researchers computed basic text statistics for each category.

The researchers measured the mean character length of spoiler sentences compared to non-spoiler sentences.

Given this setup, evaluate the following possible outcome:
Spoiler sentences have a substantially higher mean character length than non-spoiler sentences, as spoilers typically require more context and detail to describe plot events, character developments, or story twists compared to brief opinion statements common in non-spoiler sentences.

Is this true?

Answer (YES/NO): NO